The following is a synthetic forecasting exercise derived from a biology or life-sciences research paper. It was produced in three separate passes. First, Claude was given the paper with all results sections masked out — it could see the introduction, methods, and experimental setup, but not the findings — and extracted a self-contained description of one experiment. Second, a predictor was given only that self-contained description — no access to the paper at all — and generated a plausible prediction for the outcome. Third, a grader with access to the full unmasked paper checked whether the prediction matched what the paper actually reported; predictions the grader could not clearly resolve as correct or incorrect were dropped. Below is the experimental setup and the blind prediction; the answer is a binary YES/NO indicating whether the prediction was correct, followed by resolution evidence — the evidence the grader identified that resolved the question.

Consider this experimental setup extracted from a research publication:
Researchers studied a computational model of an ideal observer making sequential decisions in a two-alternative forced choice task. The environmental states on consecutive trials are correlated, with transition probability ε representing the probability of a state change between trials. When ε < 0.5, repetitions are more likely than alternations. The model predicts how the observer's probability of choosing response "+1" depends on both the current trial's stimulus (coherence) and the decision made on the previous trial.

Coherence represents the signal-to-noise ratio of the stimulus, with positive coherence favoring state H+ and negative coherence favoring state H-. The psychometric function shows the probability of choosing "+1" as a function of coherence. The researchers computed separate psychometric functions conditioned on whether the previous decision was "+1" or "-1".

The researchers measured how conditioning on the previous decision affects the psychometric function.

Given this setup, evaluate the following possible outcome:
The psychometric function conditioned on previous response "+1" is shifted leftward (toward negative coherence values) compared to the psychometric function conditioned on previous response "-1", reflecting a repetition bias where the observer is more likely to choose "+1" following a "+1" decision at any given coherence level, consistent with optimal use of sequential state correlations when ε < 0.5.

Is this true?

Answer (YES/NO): YES